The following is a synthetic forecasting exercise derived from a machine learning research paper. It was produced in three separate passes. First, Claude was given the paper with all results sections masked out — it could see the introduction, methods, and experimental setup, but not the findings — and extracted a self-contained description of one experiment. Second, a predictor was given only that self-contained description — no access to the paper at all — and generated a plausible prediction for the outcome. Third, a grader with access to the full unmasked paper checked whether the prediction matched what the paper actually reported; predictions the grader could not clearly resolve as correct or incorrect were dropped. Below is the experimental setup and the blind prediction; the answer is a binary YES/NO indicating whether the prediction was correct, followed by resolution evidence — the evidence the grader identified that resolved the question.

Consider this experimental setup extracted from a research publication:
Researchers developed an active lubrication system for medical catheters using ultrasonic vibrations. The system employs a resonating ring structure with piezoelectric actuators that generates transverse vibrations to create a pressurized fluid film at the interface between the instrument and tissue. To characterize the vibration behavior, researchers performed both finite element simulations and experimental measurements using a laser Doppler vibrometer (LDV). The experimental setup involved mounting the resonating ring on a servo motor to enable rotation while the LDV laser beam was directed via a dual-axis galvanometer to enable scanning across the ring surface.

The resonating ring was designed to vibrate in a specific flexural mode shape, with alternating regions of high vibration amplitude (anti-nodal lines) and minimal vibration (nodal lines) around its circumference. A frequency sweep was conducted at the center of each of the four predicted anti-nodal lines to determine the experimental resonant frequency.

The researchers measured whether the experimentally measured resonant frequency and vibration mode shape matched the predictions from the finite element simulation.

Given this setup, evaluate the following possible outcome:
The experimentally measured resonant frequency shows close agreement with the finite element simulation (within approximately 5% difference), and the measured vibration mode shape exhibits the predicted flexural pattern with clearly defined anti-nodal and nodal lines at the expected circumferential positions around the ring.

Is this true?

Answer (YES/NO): YES